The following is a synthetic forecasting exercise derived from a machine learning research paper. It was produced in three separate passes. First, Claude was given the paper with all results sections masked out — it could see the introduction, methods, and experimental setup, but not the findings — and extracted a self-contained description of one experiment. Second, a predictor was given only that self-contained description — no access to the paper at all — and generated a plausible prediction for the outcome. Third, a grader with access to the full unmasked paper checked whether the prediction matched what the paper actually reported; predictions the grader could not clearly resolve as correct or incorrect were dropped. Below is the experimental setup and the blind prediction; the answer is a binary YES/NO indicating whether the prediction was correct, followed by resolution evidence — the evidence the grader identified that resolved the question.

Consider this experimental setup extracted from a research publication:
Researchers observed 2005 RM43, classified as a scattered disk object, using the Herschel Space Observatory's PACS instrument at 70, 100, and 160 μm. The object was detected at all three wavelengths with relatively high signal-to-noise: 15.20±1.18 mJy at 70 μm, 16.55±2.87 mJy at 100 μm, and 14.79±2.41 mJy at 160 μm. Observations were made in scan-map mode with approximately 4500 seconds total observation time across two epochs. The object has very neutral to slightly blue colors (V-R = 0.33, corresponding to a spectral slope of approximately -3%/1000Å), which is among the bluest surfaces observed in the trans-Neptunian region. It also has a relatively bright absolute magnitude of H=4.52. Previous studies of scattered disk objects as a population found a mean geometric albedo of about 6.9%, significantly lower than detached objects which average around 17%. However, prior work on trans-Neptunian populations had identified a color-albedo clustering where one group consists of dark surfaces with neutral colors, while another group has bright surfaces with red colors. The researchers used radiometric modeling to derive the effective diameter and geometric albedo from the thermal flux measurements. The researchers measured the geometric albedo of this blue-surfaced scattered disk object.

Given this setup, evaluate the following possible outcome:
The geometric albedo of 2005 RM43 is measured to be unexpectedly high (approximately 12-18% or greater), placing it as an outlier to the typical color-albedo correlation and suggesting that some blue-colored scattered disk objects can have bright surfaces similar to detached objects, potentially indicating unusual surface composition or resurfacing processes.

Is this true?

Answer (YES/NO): NO